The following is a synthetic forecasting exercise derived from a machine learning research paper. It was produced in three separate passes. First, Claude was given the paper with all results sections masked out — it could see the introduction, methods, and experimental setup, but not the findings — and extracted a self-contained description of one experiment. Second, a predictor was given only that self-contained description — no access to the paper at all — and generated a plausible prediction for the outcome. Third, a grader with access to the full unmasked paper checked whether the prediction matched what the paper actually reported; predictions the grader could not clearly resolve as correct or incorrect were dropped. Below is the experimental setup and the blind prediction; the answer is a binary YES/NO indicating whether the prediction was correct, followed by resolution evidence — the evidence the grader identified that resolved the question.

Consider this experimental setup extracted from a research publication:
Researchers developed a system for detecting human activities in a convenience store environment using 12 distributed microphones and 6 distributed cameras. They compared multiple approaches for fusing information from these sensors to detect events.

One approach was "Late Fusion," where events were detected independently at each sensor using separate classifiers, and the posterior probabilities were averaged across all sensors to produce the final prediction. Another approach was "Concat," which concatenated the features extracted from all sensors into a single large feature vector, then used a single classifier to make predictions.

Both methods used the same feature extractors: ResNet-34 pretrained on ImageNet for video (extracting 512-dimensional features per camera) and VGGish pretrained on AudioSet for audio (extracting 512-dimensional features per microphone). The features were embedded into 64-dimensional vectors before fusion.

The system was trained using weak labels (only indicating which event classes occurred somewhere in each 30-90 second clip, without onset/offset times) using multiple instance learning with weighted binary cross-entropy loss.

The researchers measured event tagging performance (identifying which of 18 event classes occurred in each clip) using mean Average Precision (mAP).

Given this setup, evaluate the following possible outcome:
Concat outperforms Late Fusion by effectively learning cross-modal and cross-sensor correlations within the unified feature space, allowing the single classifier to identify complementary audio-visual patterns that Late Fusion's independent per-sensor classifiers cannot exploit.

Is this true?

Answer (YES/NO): NO